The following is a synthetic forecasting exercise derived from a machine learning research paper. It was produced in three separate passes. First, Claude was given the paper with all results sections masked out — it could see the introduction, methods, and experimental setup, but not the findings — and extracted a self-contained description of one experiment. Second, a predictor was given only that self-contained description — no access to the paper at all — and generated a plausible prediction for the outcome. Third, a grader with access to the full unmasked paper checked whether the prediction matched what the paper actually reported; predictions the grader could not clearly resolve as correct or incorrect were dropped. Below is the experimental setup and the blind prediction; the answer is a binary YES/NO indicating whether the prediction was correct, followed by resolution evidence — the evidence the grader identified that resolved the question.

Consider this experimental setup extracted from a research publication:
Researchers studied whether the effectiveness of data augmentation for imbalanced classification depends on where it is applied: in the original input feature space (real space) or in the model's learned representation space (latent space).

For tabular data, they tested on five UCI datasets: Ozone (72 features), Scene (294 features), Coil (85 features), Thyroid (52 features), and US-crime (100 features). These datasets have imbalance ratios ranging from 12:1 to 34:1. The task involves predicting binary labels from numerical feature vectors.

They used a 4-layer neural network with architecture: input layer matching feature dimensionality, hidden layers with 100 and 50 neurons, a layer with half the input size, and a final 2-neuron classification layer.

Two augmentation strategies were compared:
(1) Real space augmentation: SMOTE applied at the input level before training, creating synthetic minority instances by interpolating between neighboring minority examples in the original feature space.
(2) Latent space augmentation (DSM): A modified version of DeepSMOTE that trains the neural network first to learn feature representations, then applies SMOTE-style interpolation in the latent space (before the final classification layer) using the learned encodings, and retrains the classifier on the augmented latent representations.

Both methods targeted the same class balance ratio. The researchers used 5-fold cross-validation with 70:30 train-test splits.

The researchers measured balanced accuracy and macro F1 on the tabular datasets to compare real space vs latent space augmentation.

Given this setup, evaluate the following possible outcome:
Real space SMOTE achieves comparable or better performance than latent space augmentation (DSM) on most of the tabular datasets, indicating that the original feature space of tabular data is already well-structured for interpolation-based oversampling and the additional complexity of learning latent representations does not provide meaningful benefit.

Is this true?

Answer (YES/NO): NO